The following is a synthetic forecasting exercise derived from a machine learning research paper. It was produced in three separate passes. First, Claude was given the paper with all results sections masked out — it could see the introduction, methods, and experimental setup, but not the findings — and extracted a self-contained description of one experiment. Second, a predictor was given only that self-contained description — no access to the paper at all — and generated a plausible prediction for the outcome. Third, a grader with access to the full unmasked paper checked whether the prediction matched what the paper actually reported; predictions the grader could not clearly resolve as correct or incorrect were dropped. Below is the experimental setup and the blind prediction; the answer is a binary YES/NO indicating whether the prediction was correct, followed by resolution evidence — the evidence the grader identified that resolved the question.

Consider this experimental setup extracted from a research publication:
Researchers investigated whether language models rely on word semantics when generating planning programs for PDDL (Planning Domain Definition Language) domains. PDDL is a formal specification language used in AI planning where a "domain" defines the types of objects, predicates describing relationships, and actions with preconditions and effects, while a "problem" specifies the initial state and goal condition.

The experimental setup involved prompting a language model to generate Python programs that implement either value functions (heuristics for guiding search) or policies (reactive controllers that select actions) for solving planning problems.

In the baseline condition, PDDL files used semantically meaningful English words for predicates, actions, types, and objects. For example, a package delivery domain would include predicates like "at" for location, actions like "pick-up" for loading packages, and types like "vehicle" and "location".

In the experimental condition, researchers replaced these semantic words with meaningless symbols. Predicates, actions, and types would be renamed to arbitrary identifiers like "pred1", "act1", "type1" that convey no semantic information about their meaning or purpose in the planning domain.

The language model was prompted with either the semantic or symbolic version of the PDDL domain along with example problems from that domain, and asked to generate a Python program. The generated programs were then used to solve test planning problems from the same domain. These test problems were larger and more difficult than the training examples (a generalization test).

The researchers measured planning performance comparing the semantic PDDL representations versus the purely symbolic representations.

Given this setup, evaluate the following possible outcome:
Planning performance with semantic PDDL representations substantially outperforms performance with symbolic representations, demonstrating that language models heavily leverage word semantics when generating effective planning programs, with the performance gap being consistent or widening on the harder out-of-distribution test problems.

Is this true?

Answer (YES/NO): NO